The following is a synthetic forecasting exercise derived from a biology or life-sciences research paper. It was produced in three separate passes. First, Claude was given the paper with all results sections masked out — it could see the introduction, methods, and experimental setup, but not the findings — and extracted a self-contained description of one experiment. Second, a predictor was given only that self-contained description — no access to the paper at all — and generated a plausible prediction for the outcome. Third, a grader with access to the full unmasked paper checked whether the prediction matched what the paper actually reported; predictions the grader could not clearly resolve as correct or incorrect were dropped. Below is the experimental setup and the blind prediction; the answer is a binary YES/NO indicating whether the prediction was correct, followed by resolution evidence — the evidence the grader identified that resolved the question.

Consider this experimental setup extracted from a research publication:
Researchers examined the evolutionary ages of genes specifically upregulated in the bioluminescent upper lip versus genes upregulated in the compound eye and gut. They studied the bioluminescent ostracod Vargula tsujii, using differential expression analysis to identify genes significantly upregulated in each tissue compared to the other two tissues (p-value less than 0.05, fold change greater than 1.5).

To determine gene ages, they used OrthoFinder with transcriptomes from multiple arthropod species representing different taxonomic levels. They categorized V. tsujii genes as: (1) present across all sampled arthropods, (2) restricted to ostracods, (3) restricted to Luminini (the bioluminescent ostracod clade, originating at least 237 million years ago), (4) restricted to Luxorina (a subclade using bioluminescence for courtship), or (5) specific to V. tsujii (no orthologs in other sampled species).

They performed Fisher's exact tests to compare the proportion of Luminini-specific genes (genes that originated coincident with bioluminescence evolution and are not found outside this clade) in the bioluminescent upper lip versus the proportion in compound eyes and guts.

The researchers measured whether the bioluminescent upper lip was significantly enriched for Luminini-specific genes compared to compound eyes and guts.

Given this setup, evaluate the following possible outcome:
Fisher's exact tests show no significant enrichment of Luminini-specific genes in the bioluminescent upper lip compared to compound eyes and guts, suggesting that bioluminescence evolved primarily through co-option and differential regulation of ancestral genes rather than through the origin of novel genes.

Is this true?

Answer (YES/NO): NO